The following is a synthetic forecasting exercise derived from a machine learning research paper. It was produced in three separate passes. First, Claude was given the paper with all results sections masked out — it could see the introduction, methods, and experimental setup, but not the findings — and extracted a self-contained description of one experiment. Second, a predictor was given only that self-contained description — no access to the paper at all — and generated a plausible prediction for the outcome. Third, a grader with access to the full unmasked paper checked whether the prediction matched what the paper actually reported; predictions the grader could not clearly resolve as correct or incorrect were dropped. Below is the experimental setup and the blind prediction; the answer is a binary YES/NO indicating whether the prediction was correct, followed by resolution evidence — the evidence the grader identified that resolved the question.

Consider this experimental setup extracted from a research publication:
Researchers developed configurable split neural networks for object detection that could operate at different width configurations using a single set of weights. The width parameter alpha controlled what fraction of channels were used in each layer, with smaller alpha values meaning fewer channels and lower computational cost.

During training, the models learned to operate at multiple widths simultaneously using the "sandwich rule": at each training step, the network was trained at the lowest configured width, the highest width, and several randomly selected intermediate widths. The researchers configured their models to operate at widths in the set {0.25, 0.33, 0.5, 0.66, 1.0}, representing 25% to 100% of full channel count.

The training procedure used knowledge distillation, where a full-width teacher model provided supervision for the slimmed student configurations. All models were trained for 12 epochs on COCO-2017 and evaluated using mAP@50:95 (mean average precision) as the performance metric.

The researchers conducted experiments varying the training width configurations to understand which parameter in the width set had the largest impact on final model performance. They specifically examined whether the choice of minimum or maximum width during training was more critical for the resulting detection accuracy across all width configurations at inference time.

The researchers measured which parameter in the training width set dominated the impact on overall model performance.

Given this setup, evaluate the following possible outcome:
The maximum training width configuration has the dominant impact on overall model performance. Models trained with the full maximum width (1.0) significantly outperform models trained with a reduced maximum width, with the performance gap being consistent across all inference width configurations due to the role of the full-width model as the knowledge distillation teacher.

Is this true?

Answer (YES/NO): NO